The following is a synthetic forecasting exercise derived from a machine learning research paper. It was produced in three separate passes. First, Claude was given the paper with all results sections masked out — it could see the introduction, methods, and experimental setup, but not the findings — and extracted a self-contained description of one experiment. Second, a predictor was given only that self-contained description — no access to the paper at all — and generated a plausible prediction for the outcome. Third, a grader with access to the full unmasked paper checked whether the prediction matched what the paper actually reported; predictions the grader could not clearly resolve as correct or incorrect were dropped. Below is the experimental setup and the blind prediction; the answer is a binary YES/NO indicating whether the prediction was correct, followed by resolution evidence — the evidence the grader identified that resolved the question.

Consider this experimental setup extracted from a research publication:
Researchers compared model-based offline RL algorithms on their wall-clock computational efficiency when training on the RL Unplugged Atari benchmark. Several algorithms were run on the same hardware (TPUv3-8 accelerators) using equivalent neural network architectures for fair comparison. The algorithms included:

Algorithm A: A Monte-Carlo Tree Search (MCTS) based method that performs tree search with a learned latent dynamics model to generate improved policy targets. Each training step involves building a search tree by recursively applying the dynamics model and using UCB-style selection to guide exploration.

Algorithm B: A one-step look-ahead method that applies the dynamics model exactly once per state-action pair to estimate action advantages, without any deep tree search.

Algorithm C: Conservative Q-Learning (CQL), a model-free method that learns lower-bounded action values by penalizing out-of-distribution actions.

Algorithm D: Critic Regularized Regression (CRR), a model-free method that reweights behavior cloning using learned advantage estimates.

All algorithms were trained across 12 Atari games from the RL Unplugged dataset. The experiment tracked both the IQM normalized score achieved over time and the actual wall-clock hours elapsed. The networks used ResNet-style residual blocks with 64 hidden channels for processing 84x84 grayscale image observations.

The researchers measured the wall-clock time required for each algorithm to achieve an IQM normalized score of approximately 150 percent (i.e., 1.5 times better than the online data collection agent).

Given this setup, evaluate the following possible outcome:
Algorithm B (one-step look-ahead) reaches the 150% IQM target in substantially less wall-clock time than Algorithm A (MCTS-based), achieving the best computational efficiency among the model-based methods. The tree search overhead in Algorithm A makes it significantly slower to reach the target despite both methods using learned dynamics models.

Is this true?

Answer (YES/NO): YES